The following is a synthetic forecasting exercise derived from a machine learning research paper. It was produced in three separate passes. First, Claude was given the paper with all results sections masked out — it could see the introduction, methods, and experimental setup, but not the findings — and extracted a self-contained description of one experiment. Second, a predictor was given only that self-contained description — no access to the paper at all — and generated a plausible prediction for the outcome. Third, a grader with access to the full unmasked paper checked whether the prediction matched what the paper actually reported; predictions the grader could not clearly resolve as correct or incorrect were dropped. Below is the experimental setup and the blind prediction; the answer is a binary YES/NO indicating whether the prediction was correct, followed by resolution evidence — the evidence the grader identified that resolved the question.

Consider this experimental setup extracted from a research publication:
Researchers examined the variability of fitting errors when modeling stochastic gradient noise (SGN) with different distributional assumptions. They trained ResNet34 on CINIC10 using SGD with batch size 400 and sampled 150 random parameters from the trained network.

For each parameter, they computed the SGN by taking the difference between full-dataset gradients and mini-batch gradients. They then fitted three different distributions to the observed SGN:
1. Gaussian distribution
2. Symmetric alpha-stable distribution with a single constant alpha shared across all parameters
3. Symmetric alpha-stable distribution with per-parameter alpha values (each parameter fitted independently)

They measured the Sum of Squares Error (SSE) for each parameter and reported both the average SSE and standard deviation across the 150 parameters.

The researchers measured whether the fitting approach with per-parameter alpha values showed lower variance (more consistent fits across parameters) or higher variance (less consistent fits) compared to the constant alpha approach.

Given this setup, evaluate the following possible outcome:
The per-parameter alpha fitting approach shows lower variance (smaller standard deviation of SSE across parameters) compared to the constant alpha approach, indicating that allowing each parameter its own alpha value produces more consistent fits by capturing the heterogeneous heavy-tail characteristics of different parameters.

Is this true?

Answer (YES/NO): YES